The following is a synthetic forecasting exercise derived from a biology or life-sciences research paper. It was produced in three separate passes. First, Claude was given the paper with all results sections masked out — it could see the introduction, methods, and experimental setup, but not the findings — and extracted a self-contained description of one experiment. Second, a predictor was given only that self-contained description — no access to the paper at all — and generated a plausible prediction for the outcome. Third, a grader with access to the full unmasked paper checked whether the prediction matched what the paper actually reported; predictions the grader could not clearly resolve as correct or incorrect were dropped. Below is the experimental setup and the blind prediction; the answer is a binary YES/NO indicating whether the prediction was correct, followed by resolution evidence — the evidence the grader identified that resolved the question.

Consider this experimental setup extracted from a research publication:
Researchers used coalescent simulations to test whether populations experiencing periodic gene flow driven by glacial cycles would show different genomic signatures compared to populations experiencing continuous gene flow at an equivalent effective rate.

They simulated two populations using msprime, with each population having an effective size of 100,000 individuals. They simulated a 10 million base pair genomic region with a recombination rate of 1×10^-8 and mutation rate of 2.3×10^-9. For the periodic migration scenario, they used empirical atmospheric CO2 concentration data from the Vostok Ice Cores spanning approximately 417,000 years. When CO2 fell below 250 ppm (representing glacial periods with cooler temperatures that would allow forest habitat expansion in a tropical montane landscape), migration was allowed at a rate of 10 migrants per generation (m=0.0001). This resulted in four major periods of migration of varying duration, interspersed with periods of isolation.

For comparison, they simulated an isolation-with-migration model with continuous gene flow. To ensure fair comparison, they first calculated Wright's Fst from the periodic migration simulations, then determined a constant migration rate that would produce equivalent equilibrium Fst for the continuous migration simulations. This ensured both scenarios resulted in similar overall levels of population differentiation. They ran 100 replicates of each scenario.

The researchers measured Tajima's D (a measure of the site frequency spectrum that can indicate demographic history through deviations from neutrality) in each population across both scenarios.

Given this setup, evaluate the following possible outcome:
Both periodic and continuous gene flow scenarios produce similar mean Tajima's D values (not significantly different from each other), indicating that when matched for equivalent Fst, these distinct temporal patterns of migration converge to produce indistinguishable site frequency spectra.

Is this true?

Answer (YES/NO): NO